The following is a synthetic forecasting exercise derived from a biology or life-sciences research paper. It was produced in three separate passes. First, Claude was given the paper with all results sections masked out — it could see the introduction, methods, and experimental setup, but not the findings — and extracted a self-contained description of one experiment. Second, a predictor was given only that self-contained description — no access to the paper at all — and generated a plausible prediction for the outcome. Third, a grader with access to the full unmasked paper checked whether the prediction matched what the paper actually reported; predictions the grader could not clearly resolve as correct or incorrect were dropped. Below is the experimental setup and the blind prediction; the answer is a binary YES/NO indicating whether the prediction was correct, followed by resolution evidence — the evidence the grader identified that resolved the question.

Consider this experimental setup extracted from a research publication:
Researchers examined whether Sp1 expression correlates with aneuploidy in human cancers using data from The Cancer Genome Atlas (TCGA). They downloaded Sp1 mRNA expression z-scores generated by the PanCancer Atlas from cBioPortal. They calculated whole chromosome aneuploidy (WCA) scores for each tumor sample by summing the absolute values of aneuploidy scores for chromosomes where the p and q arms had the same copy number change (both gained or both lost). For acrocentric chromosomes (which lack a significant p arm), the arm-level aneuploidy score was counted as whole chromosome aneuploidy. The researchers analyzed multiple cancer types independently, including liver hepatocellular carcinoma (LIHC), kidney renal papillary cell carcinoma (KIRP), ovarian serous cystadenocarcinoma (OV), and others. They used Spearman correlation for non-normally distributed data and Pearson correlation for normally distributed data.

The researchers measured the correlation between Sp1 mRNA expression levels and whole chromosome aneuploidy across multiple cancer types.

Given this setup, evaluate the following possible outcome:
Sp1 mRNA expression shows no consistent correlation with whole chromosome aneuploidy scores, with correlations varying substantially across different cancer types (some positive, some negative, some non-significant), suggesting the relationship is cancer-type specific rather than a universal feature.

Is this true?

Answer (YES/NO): YES